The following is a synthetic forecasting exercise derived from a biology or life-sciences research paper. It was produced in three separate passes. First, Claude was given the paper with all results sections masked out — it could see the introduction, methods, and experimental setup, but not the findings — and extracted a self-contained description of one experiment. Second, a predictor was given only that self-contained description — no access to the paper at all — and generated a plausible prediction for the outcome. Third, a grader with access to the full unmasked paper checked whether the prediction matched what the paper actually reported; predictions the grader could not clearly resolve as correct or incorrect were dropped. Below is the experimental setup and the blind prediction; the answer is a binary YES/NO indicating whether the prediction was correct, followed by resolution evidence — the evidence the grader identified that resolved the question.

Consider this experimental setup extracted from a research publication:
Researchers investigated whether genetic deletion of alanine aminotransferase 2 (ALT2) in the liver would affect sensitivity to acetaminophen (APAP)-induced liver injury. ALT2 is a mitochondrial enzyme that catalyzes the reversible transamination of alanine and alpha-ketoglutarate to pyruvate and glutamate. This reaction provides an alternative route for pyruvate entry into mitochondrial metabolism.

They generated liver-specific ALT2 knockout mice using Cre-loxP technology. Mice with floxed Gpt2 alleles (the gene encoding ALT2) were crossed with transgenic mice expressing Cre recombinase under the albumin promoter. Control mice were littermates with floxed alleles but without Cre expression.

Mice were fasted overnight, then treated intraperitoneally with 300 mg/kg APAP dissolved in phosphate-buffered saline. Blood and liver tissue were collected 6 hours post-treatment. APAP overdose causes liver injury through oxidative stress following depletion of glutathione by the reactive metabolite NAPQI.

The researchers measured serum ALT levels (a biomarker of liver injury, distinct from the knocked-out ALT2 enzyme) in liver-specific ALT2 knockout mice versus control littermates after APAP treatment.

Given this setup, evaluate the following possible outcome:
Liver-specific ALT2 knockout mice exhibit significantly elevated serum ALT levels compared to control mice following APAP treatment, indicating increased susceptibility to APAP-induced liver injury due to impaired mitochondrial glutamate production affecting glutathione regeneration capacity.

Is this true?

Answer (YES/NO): NO